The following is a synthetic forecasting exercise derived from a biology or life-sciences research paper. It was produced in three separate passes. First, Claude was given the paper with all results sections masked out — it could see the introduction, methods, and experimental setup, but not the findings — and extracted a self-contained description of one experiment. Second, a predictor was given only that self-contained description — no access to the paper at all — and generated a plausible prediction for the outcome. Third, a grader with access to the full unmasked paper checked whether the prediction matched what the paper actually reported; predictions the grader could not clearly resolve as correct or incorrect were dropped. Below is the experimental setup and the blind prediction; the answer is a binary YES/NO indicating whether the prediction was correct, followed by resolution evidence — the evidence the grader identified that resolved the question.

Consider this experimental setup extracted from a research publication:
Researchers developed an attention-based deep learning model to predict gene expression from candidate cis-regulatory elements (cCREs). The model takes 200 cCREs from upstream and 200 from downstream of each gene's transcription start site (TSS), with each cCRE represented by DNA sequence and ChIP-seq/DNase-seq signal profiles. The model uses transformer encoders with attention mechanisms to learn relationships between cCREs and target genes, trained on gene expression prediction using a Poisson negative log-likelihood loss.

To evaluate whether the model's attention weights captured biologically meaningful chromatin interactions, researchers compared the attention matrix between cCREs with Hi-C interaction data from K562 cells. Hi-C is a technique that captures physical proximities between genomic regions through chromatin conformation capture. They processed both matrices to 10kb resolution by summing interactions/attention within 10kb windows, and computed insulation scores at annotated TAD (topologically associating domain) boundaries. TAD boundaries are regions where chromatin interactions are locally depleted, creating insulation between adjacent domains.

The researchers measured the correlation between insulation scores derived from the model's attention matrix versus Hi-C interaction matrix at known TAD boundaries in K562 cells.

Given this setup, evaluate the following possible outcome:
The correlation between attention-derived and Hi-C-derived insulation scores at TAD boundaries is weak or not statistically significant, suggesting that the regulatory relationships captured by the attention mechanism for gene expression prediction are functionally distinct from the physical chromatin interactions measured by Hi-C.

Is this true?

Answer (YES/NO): NO